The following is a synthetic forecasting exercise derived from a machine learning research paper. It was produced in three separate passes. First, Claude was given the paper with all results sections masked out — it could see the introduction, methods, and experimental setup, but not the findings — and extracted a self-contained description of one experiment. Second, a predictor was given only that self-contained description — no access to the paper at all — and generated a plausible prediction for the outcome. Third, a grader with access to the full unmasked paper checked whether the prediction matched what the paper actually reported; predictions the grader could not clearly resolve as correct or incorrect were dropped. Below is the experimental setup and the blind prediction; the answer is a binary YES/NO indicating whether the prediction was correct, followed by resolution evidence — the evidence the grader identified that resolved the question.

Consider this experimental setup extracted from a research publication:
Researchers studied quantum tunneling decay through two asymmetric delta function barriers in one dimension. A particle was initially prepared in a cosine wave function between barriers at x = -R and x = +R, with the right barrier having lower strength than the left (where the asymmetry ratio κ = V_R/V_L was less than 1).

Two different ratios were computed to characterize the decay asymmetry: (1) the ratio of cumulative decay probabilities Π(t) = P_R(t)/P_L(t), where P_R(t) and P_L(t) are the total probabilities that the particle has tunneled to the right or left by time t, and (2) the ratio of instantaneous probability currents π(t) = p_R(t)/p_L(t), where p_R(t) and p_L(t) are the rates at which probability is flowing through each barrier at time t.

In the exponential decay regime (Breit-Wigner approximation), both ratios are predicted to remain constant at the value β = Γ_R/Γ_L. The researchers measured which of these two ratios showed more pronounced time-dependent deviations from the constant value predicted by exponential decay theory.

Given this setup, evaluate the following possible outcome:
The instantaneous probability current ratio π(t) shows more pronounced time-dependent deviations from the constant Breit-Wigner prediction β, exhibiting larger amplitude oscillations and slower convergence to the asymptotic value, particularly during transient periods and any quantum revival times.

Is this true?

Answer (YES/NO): YES